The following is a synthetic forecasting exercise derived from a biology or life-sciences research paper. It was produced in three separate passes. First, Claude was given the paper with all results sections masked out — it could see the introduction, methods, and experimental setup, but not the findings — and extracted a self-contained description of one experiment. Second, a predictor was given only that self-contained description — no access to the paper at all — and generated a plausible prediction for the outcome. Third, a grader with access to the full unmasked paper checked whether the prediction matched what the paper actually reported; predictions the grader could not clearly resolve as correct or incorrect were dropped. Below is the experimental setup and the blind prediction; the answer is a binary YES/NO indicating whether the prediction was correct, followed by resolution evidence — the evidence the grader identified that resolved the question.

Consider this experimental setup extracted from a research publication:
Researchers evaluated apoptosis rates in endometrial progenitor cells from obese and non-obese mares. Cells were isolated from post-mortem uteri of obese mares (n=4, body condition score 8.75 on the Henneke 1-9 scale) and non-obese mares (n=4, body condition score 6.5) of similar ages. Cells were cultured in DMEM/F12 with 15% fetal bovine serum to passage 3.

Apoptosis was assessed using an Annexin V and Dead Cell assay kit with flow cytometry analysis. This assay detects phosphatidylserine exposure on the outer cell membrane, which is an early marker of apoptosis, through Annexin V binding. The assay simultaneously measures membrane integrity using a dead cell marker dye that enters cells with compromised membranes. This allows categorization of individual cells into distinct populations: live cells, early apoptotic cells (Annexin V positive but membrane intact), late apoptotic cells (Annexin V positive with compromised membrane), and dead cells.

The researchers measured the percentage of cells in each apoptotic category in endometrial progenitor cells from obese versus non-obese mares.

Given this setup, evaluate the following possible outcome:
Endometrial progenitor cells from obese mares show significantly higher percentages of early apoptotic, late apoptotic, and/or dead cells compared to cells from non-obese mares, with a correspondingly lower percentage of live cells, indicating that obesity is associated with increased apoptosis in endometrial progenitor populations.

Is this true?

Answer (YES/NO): NO